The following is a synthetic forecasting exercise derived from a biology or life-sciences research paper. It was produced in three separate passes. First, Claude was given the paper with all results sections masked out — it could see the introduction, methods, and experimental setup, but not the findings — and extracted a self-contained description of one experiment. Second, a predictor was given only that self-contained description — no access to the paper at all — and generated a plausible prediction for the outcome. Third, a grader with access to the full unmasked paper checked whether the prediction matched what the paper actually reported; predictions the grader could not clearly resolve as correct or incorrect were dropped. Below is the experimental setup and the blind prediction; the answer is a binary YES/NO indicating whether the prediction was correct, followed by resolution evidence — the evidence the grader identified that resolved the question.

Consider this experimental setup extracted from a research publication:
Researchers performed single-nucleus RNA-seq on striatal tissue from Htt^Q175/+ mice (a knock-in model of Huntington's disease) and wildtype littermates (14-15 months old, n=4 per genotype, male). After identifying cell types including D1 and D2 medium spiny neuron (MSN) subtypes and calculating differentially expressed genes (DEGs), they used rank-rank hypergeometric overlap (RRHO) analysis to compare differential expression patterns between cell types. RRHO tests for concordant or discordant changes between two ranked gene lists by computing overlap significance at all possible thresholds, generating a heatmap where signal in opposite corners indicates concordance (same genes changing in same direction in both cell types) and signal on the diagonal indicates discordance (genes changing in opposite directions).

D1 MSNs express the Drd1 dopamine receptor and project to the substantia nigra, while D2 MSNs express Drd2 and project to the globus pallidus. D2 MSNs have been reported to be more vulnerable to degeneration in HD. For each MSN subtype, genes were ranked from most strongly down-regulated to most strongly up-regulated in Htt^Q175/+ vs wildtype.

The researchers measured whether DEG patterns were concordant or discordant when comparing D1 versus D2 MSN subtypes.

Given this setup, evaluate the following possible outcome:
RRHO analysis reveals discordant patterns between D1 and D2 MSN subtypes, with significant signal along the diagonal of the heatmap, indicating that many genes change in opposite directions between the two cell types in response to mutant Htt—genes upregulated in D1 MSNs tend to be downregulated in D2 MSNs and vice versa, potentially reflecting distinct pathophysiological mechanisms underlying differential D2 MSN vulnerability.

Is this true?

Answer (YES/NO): NO